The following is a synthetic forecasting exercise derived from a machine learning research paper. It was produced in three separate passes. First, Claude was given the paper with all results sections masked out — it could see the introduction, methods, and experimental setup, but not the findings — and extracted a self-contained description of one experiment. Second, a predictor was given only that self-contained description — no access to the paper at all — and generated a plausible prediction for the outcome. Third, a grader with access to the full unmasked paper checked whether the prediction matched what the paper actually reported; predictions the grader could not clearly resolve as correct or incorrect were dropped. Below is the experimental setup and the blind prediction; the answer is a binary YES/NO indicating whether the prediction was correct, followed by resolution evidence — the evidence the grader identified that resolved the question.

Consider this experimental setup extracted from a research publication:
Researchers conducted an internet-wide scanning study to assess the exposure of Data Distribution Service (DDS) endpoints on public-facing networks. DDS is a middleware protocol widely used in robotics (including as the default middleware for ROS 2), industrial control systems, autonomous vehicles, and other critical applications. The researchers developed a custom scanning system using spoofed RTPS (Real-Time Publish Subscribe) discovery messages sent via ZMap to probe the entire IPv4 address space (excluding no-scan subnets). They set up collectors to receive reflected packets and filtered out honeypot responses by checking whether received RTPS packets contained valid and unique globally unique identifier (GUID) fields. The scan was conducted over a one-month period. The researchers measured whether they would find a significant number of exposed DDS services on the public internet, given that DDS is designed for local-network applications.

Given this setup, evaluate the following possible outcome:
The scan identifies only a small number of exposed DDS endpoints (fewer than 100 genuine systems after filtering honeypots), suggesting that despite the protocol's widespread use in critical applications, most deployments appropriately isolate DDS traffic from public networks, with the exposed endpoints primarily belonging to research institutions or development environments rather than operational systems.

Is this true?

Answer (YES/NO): NO